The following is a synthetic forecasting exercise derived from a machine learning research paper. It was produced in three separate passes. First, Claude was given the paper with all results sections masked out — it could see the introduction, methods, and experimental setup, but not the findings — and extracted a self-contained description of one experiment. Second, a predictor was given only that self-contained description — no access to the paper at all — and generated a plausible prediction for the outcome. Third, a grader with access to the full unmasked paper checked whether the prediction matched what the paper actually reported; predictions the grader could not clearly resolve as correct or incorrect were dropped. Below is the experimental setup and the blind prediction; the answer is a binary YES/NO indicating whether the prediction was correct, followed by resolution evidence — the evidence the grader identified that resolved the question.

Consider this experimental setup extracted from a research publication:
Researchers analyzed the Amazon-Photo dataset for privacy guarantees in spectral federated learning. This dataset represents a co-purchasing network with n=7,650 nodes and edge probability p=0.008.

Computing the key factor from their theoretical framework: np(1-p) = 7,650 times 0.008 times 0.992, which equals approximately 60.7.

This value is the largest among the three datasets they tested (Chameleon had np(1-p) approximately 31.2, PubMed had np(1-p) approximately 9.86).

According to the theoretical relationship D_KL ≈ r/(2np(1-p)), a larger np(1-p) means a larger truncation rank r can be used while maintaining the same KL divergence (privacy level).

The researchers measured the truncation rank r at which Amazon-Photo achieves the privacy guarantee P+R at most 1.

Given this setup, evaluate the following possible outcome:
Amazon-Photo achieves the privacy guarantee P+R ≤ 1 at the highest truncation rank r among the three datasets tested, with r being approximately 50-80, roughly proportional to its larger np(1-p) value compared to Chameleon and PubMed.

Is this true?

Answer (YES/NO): NO